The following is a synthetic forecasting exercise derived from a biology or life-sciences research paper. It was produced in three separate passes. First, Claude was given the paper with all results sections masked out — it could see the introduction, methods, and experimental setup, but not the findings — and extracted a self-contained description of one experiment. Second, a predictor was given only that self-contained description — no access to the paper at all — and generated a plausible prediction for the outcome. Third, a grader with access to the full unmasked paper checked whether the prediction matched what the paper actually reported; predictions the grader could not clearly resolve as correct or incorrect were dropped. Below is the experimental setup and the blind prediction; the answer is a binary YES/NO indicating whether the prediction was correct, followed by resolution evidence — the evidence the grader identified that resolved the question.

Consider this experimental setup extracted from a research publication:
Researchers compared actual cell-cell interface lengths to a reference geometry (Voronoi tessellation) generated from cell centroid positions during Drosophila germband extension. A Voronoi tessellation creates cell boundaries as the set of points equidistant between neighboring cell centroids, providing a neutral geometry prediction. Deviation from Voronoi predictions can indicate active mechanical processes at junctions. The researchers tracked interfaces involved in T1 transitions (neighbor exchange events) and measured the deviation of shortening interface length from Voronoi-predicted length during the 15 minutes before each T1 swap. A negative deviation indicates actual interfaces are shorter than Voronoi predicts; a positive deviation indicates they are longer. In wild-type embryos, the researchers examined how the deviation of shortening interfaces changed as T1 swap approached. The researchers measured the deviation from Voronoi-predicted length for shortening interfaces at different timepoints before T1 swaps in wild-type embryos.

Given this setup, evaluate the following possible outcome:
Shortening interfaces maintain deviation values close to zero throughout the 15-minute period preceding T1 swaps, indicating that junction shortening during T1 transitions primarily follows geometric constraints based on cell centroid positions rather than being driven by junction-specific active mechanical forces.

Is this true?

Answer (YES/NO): NO